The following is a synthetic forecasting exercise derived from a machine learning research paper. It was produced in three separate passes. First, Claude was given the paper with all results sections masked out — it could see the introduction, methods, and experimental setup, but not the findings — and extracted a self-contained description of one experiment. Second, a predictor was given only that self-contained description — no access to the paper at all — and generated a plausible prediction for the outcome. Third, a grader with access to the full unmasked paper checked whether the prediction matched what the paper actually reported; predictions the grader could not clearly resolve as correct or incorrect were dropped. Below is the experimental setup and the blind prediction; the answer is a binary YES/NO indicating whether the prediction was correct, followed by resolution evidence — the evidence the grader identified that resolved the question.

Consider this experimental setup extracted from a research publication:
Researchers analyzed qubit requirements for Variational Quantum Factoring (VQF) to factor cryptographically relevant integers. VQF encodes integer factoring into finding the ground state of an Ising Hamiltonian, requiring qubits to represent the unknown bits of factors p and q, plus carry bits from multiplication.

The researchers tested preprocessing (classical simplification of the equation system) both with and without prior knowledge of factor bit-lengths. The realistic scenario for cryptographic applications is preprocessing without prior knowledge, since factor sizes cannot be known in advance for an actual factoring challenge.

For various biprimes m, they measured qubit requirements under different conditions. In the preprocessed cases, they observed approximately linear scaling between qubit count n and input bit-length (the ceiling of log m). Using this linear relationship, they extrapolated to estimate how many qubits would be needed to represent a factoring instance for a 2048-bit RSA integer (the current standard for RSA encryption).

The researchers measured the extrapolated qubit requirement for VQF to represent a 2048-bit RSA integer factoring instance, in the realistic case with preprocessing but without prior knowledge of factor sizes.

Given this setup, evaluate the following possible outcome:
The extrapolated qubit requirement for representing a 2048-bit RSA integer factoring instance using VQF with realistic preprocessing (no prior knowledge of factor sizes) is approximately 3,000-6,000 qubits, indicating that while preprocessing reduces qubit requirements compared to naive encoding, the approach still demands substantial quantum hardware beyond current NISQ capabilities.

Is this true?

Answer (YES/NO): NO